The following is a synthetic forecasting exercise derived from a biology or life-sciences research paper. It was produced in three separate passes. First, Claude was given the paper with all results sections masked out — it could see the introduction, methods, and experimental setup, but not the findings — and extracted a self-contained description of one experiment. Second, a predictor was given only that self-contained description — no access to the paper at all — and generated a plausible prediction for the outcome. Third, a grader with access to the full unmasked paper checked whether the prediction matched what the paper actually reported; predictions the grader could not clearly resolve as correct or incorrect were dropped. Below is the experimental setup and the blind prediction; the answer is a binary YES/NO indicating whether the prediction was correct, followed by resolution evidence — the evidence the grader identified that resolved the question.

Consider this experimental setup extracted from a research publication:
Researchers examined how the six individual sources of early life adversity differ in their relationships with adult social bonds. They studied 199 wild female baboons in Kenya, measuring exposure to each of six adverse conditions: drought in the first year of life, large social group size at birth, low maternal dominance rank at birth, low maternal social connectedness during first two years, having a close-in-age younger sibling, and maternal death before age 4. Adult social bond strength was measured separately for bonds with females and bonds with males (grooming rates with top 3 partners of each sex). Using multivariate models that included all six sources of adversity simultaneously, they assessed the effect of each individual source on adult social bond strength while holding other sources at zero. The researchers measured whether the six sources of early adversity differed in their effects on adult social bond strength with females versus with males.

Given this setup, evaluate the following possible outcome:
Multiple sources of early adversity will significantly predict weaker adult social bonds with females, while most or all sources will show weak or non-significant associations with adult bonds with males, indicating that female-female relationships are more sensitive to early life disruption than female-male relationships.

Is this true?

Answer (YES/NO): NO